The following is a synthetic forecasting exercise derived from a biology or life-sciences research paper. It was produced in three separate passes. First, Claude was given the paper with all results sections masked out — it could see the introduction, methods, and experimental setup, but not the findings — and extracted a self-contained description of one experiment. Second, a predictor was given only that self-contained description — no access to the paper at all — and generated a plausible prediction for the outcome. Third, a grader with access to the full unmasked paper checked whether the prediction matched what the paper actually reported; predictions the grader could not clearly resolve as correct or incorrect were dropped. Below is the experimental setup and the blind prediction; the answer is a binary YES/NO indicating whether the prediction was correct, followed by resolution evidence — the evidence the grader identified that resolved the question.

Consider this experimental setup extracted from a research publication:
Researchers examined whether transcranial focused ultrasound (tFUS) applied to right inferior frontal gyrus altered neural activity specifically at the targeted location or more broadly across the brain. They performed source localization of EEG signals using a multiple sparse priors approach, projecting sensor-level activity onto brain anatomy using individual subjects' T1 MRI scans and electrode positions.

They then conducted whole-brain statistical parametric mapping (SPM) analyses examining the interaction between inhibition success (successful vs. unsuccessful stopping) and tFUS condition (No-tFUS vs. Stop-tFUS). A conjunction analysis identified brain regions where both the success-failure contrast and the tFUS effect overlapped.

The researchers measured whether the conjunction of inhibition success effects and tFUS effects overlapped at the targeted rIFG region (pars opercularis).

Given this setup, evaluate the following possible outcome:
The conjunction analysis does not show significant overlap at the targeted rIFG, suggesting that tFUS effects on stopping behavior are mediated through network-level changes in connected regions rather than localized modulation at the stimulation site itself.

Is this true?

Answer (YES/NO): NO